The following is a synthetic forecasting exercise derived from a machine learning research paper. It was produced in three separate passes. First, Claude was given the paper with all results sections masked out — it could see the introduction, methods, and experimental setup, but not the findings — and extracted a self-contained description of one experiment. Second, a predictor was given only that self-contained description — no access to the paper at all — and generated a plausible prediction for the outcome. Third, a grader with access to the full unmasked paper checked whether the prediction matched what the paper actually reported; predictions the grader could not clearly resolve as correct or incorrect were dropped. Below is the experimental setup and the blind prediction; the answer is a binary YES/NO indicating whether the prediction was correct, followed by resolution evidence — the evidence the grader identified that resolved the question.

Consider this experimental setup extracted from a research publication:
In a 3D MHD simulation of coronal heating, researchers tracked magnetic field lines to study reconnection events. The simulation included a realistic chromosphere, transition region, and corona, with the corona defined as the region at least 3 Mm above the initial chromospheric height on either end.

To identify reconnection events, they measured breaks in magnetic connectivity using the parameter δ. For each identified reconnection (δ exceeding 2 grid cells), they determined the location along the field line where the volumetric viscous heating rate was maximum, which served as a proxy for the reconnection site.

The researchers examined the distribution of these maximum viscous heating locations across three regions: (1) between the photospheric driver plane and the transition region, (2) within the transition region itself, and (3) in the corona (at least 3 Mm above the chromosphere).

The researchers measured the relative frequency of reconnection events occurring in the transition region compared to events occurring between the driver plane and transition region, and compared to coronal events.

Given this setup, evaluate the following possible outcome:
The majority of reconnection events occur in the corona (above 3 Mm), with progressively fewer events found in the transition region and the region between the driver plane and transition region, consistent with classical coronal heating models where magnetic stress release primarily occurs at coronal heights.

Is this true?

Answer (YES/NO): NO